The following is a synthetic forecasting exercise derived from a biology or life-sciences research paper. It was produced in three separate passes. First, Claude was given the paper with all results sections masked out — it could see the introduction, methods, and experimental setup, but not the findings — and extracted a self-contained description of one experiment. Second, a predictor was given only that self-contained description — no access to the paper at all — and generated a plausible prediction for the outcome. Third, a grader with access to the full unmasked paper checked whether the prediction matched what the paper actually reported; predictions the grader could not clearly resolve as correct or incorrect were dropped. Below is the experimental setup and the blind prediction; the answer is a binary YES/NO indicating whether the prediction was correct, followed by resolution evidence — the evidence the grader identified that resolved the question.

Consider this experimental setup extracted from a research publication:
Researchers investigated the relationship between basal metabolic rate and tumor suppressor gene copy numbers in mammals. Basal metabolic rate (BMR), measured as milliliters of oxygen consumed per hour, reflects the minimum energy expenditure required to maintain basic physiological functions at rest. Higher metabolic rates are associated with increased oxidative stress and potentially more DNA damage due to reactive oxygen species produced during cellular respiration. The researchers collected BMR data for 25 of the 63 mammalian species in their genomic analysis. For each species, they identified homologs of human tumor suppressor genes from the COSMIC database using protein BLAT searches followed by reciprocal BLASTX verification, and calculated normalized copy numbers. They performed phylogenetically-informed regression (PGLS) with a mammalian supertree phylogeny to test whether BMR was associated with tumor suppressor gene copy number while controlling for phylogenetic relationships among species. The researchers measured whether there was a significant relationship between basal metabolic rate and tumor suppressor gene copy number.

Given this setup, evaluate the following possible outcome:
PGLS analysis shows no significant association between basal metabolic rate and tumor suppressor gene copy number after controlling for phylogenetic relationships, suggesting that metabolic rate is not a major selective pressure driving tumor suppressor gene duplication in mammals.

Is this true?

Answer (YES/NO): YES